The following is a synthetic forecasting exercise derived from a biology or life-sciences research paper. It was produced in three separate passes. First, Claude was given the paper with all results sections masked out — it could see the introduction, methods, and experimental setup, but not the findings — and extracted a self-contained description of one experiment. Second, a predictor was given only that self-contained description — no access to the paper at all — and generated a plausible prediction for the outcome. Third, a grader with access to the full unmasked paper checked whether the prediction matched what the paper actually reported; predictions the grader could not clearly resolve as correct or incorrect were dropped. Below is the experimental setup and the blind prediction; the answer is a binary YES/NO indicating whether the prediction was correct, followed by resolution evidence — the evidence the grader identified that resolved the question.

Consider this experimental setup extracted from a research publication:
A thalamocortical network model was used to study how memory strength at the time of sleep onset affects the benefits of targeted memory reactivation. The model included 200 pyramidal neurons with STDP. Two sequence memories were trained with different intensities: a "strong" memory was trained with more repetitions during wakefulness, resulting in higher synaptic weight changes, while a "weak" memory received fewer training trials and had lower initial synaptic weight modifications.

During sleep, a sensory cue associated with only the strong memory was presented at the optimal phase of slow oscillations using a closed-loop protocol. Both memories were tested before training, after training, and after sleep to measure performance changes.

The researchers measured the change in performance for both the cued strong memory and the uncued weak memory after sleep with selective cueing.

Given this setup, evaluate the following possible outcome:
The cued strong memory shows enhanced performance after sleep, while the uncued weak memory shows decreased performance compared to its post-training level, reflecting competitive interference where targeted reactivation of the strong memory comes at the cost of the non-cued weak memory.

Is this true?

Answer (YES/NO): YES